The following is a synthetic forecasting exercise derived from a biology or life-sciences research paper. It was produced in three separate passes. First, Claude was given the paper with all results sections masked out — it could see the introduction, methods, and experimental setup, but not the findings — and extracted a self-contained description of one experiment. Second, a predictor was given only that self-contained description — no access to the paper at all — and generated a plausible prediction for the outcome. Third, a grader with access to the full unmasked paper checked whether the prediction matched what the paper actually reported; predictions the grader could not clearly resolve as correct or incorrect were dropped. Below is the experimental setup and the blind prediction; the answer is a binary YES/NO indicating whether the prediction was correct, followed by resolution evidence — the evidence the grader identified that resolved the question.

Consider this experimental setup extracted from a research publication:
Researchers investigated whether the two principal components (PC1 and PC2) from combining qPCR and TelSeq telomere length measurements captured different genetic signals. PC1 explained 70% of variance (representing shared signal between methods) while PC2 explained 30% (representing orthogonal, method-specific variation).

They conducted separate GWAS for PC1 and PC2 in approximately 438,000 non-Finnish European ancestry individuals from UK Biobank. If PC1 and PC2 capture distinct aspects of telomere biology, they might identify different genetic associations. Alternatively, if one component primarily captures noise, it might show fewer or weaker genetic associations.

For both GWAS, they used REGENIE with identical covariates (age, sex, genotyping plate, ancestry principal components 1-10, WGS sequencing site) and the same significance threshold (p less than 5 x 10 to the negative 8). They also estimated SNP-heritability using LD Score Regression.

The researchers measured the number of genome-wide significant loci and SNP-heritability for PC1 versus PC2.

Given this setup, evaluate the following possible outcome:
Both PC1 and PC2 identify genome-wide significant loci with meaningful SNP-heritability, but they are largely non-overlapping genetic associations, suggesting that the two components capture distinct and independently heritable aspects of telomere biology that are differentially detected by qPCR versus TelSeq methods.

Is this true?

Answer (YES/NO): NO